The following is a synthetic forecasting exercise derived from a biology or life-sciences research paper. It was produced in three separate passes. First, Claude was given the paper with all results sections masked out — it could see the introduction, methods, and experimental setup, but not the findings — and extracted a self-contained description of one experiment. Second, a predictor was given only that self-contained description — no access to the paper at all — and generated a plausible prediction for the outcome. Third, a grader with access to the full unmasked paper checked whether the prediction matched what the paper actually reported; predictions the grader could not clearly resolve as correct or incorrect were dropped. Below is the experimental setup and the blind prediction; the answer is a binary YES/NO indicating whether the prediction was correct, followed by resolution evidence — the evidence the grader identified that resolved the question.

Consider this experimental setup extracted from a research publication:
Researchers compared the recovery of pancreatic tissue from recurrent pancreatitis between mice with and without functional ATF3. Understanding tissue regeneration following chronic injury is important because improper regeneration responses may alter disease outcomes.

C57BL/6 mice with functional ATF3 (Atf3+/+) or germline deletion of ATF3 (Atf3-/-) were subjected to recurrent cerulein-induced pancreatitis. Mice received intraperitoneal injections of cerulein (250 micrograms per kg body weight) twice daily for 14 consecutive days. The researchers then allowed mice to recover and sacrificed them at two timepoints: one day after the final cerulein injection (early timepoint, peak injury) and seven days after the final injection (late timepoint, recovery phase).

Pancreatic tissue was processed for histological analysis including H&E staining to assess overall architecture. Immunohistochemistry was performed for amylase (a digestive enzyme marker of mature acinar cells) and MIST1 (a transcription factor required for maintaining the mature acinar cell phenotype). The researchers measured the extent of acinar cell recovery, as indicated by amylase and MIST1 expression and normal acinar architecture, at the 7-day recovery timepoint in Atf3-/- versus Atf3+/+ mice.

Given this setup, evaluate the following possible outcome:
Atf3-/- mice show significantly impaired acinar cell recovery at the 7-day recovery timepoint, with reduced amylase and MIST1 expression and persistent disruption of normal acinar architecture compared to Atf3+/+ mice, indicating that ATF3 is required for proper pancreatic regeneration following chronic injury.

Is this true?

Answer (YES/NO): NO